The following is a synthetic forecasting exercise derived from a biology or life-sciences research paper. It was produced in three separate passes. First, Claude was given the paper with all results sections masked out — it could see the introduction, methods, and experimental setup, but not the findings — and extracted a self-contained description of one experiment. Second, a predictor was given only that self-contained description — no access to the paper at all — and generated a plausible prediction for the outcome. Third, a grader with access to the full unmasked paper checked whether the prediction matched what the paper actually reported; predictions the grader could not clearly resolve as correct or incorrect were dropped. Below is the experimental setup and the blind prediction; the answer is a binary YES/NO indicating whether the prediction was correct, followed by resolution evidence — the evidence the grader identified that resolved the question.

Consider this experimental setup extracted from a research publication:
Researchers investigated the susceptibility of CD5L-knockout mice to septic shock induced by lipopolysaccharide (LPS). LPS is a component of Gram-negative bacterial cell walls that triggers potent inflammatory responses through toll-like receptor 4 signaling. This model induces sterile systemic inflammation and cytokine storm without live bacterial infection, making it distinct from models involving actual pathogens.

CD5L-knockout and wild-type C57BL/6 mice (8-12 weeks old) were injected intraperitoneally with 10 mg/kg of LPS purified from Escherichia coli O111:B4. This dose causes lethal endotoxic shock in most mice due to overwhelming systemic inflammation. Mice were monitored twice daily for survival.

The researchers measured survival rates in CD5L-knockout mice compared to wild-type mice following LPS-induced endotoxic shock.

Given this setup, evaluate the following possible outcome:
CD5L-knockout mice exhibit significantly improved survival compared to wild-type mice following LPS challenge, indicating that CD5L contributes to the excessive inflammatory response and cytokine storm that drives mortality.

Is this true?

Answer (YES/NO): NO